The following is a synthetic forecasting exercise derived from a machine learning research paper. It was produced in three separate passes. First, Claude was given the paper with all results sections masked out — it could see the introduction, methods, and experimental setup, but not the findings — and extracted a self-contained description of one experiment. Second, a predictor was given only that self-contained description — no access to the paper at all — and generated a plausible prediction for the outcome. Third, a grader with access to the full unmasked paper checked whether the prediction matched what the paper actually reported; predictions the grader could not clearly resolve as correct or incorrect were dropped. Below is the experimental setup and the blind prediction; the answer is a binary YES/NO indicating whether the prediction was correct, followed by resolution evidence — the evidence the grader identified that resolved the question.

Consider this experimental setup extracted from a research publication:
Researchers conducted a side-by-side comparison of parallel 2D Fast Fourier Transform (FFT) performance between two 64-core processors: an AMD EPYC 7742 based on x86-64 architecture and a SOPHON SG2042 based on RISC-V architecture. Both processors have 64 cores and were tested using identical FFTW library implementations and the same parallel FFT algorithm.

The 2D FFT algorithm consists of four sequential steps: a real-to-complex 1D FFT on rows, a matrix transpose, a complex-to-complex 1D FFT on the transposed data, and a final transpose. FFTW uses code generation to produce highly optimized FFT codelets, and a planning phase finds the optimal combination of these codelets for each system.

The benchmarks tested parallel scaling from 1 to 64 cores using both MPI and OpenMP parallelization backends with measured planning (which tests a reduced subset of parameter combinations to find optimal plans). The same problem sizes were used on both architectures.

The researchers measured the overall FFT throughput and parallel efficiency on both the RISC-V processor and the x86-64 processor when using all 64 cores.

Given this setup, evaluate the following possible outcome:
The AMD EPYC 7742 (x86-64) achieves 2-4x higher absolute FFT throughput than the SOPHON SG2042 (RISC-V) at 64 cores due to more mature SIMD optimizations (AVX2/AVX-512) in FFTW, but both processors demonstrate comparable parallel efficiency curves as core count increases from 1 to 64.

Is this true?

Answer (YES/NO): NO